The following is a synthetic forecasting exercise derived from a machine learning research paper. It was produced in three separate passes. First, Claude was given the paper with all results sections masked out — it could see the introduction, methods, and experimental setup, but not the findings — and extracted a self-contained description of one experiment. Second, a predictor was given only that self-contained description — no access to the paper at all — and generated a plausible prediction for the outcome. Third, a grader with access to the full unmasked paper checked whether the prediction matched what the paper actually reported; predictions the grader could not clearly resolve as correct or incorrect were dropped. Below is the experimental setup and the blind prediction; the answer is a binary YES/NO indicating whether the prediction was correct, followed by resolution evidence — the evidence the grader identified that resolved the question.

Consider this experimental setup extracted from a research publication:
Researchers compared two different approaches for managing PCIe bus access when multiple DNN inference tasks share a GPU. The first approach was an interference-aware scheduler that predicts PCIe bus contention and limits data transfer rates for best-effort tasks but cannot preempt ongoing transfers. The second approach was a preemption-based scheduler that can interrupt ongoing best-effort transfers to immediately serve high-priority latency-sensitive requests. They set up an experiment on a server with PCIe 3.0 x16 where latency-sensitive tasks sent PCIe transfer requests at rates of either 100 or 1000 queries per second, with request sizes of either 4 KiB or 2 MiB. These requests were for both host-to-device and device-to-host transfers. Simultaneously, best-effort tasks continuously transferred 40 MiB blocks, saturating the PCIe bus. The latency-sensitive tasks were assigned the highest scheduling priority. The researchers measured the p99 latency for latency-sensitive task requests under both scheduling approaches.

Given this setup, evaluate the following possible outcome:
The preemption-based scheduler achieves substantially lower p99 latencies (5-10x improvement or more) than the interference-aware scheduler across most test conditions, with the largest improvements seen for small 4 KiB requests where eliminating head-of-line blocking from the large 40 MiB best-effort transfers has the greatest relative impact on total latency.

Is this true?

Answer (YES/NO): YES